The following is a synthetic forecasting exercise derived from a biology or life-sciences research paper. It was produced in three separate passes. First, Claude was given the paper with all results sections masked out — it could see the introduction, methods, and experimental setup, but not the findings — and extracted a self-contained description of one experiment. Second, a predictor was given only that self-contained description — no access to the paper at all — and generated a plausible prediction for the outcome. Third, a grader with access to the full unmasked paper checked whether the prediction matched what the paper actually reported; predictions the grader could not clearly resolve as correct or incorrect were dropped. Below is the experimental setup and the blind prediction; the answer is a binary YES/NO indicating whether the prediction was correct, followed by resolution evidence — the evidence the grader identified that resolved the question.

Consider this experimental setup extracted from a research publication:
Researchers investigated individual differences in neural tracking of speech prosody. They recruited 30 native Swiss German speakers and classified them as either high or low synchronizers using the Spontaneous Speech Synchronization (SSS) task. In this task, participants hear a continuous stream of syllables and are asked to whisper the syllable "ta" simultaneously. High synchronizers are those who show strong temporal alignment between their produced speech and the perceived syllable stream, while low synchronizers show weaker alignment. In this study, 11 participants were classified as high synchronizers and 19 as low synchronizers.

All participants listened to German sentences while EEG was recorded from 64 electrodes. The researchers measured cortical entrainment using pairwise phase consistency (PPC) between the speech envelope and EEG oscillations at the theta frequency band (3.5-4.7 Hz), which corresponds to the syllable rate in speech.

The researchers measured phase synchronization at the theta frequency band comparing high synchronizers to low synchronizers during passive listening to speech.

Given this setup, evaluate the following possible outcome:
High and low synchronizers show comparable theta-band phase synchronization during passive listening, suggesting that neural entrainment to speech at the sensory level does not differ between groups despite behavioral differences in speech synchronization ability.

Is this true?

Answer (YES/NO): NO